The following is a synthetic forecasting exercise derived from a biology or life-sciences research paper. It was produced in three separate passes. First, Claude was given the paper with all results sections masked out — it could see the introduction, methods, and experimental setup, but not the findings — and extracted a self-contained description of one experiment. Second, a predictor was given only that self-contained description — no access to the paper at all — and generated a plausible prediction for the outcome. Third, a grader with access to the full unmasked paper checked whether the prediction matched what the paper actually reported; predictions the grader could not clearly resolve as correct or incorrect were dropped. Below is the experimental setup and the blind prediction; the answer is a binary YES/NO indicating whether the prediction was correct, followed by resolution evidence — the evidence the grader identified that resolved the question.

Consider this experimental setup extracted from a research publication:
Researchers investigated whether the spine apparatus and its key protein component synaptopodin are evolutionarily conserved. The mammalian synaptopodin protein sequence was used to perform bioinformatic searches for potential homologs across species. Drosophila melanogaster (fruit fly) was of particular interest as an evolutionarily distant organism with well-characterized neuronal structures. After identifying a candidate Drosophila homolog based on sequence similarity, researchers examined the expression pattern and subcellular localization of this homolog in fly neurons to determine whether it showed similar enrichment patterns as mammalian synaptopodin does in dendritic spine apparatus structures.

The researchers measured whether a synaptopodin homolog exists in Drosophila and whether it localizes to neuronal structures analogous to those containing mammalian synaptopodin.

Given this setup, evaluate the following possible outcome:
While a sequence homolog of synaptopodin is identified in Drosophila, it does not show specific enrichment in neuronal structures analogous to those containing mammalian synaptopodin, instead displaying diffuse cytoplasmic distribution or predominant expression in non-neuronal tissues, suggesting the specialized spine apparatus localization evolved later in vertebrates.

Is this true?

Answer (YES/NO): NO